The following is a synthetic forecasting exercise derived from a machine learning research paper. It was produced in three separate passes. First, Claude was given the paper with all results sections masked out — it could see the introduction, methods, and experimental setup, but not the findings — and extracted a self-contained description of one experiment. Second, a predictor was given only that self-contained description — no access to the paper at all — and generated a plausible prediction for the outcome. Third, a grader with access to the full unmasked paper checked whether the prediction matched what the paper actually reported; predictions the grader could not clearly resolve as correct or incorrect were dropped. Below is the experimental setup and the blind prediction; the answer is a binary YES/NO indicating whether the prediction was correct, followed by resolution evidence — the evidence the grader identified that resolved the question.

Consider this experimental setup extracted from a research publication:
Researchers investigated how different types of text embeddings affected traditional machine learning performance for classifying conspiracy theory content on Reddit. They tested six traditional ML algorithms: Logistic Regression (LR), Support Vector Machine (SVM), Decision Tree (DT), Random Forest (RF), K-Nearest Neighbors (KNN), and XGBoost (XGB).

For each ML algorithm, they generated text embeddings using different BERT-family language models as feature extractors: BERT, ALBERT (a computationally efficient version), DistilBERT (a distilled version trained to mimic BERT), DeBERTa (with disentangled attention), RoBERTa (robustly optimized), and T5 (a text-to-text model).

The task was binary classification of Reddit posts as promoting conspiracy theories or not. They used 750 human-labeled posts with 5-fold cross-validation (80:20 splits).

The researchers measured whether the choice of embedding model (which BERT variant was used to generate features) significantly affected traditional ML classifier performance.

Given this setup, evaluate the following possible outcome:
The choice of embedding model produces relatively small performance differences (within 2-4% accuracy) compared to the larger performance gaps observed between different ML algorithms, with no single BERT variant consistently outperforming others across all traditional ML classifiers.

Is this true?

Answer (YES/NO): NO